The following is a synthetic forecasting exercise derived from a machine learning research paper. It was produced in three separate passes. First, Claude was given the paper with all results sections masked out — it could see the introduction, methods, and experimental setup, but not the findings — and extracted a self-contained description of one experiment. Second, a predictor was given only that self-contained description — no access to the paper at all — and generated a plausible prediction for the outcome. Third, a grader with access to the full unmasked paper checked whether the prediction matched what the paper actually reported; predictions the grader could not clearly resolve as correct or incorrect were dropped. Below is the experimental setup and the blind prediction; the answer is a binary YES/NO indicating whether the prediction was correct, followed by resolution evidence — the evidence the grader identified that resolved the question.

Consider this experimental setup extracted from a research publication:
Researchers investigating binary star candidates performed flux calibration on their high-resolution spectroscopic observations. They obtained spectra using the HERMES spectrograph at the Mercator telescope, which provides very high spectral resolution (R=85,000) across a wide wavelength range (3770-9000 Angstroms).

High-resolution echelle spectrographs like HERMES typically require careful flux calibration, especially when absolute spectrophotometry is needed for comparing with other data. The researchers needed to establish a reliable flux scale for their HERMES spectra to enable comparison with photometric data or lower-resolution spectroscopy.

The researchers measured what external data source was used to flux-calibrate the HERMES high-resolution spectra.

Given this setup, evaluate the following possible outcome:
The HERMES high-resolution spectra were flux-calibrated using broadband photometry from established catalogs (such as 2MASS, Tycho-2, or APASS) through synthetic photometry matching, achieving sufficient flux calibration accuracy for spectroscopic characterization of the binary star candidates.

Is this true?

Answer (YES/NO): NO